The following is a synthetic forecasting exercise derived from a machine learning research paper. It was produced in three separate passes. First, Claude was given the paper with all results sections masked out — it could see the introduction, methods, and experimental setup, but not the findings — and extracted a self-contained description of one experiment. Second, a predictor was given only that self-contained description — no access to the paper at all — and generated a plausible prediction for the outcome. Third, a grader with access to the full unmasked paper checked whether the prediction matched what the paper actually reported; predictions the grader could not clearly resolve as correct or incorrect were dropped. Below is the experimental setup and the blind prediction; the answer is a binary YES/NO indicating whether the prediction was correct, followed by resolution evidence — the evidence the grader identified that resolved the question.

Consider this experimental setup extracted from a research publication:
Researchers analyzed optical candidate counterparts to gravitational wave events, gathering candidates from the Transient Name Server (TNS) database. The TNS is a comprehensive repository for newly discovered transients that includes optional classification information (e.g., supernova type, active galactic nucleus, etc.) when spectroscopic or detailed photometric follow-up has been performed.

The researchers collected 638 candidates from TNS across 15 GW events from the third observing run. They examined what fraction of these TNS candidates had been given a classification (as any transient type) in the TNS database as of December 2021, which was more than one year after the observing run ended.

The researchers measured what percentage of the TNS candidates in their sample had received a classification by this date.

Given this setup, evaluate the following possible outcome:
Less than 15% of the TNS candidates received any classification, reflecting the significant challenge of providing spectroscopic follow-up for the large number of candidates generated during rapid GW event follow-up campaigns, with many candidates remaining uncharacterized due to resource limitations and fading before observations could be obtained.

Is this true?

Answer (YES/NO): YES